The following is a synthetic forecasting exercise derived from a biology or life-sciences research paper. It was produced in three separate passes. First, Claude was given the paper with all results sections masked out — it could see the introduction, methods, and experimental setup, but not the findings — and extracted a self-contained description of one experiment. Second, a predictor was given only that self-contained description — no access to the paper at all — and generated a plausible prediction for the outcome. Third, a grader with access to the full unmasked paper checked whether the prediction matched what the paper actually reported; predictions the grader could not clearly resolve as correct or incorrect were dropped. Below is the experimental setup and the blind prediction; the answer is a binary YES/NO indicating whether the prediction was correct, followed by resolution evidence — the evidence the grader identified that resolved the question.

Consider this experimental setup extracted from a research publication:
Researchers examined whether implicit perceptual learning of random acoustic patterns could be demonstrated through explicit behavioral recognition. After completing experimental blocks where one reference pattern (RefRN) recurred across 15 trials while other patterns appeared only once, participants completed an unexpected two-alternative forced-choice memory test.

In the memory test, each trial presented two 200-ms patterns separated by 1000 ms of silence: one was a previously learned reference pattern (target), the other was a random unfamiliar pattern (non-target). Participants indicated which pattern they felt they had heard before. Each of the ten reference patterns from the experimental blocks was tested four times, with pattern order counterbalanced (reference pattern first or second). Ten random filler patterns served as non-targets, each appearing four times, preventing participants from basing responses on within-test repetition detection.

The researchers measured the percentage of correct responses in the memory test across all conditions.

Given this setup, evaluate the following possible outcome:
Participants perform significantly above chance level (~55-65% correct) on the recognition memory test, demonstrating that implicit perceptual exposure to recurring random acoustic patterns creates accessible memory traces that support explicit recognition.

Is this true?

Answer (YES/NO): NO